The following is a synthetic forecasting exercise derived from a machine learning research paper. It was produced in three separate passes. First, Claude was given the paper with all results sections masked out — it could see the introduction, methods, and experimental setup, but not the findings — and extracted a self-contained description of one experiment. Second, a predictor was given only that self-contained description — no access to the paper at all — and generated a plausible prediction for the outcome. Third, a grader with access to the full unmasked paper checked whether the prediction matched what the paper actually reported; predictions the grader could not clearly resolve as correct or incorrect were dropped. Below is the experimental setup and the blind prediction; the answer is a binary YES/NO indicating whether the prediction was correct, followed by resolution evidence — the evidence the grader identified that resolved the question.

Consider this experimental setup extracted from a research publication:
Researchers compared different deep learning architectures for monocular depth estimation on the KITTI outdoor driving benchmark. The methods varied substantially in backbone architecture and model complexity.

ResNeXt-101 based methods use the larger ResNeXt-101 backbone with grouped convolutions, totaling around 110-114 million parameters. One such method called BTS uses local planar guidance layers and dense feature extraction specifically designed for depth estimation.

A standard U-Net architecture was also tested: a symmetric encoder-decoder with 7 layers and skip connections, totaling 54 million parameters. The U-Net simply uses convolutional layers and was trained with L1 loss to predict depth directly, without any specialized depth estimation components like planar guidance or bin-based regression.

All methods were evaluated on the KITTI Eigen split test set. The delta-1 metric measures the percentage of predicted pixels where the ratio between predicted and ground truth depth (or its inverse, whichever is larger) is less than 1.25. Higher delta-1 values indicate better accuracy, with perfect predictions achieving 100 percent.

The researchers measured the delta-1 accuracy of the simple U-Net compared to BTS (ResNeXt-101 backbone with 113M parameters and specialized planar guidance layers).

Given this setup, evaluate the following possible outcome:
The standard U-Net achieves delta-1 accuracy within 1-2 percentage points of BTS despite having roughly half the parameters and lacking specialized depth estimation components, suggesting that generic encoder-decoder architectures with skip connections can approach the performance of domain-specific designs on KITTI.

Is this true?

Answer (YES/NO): YES